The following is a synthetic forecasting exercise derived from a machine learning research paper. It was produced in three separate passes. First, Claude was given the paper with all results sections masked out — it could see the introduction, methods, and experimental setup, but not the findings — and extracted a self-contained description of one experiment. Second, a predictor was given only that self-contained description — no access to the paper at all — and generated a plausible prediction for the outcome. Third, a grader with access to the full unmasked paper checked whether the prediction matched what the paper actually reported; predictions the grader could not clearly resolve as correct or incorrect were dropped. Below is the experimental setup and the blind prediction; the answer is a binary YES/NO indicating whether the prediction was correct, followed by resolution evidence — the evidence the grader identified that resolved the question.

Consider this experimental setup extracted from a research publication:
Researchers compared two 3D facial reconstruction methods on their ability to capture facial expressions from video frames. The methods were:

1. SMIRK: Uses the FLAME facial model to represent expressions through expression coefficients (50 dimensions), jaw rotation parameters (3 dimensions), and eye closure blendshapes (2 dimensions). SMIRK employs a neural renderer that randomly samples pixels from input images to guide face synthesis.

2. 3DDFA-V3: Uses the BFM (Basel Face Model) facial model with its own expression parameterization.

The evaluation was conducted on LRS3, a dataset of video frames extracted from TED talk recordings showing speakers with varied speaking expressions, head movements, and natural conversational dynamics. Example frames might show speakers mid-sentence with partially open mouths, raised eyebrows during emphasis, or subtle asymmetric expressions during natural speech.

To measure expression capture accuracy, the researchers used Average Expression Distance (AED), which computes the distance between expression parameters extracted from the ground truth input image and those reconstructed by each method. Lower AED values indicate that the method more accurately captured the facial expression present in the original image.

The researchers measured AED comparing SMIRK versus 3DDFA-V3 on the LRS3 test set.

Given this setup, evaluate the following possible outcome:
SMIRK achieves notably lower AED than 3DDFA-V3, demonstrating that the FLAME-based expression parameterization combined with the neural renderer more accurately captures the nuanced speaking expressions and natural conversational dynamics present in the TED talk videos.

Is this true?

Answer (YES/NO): NO